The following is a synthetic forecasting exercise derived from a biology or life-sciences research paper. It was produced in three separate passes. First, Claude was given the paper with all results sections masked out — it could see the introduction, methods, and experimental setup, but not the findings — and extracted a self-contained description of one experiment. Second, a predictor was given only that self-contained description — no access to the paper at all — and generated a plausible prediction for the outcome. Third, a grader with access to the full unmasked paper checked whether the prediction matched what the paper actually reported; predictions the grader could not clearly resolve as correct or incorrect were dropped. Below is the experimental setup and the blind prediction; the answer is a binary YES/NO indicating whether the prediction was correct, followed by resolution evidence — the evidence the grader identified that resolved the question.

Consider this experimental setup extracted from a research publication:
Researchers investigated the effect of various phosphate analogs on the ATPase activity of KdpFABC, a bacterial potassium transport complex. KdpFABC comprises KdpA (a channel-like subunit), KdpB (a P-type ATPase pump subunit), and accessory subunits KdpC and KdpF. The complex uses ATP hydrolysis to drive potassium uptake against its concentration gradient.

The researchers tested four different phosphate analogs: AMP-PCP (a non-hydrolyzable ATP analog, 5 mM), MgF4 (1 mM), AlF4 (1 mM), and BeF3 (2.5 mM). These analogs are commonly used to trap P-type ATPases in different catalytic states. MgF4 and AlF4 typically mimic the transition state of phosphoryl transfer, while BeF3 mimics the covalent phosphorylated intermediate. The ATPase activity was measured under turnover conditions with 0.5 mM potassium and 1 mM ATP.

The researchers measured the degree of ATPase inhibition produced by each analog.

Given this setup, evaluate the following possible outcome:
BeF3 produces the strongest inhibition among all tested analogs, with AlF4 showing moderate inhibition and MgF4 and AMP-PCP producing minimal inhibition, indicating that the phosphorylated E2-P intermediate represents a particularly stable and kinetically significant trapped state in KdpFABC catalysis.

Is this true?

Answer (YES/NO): NO